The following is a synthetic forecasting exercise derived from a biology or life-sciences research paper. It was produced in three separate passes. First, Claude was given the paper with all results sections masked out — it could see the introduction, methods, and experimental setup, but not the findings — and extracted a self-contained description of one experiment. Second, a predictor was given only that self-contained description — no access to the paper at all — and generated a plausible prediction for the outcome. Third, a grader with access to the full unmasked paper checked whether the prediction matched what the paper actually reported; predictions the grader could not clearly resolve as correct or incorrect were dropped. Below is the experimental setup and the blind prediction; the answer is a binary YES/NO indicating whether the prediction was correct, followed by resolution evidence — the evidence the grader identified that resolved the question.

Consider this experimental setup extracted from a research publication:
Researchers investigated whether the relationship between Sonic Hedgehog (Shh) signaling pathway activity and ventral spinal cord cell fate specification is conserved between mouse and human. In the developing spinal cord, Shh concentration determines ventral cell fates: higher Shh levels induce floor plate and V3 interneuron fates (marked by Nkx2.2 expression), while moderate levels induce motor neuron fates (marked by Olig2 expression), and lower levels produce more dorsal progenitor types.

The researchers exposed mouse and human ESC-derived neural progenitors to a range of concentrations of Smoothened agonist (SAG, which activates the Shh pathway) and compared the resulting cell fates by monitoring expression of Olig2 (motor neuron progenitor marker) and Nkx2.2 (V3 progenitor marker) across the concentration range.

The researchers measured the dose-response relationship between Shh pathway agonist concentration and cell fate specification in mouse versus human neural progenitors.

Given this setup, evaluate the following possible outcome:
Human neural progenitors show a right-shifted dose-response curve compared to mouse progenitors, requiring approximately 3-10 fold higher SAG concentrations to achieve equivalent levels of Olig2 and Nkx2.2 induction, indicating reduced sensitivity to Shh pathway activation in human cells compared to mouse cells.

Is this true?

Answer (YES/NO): NO